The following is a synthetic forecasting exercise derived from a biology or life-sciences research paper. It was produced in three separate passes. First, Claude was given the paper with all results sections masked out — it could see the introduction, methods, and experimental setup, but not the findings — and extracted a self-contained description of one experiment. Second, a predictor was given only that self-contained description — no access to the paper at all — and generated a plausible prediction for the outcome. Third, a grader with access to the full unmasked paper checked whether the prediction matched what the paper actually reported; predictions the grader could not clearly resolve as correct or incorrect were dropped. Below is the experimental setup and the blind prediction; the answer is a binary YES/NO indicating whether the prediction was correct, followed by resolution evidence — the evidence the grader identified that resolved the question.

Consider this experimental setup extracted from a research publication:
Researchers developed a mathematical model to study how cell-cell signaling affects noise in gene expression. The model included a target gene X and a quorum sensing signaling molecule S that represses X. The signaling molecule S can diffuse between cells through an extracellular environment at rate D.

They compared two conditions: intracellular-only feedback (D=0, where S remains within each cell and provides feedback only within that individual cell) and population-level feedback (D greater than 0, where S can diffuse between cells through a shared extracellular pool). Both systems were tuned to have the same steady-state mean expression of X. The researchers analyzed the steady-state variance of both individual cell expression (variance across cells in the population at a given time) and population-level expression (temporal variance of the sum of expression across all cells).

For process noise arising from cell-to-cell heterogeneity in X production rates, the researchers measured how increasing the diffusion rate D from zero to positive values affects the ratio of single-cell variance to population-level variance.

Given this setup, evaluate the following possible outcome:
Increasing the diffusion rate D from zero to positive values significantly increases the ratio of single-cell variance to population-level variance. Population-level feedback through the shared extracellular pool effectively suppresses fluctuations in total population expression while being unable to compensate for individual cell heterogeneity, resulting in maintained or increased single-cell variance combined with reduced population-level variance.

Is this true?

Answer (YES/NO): NO